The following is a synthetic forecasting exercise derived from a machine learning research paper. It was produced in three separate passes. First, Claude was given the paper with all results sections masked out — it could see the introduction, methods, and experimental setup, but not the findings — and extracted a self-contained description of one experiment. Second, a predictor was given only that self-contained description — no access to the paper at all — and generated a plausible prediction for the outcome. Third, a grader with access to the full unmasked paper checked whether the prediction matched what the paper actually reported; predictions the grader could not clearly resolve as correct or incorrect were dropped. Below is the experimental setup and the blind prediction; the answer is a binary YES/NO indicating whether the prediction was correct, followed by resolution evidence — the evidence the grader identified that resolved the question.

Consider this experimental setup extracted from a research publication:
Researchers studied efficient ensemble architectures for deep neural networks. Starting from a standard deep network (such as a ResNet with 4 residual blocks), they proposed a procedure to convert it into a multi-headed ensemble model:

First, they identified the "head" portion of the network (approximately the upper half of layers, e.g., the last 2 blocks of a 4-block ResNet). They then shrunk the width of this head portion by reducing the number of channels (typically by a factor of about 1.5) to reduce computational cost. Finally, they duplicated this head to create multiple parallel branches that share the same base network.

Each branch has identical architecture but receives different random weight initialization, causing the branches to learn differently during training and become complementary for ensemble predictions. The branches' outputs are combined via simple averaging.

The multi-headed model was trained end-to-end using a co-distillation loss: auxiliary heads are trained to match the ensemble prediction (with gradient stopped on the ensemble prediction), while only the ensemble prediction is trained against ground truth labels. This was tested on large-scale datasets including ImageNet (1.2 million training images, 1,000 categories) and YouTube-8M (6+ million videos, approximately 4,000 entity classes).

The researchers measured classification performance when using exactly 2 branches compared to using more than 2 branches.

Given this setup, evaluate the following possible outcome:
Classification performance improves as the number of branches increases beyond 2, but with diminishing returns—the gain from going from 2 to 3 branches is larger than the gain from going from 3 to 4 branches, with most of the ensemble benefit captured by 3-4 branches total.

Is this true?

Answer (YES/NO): NO